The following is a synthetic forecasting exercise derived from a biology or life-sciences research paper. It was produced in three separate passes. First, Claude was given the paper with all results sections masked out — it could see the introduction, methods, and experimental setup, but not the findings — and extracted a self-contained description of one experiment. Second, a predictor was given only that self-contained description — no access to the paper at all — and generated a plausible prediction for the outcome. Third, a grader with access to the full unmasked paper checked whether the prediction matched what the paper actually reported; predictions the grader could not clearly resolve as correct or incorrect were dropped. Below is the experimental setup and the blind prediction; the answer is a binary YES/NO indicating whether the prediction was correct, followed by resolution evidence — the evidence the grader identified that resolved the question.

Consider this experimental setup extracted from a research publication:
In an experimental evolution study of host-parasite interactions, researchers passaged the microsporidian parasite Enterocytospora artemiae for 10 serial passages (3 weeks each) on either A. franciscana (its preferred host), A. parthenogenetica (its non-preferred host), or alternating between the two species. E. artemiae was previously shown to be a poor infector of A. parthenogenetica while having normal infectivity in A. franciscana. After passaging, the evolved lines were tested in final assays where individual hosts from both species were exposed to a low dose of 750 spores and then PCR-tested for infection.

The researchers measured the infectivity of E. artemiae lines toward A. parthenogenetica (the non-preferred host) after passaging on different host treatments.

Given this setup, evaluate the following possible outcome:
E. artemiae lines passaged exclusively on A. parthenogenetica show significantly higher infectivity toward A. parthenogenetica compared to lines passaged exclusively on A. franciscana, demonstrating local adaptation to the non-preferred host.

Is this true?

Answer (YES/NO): YES